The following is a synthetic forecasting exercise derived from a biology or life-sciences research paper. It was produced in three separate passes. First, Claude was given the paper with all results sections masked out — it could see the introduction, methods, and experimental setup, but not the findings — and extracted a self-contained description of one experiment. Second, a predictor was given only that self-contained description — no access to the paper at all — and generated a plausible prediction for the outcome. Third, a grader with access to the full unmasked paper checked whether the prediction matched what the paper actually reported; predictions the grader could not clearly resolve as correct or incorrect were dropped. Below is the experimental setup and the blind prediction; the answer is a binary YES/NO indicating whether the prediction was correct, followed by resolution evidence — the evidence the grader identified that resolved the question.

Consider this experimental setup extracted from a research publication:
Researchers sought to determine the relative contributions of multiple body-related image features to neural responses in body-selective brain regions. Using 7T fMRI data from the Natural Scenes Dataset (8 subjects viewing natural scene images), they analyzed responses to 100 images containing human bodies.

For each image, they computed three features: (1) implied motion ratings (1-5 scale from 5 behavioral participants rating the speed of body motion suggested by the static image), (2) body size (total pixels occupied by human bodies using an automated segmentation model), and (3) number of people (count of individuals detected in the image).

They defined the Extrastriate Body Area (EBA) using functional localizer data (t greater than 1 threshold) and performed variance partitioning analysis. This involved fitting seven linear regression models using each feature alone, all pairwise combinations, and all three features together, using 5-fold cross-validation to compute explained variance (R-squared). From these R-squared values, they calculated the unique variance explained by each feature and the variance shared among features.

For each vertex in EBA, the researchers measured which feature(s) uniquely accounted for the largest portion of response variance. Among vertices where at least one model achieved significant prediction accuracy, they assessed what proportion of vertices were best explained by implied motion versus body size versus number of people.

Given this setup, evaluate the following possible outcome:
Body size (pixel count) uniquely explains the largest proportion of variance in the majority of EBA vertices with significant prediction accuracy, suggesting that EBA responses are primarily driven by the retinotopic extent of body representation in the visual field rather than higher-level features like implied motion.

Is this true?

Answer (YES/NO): NO